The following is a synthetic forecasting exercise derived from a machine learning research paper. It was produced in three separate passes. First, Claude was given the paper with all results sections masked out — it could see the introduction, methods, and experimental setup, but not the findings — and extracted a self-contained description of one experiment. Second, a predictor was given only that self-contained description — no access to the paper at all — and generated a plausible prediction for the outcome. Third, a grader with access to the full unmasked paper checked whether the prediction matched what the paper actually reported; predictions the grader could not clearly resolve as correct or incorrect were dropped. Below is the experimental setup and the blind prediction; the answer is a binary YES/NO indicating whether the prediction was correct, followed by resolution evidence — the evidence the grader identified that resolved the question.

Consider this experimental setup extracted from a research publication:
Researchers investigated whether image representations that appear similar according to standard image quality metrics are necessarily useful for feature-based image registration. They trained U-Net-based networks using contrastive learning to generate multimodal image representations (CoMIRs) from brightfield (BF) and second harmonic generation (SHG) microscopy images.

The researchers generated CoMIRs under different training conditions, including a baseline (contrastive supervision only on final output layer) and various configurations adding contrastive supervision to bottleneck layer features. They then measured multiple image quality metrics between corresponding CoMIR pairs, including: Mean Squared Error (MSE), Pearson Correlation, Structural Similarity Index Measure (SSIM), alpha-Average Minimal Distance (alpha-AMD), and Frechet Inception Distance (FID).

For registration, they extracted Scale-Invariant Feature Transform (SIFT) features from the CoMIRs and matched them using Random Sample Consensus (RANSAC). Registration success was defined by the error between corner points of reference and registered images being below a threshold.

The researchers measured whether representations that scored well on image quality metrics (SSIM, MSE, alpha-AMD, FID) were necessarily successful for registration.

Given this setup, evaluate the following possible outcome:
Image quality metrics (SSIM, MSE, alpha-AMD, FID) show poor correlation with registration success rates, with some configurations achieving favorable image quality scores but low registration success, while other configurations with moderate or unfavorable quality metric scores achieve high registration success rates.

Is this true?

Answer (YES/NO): NO